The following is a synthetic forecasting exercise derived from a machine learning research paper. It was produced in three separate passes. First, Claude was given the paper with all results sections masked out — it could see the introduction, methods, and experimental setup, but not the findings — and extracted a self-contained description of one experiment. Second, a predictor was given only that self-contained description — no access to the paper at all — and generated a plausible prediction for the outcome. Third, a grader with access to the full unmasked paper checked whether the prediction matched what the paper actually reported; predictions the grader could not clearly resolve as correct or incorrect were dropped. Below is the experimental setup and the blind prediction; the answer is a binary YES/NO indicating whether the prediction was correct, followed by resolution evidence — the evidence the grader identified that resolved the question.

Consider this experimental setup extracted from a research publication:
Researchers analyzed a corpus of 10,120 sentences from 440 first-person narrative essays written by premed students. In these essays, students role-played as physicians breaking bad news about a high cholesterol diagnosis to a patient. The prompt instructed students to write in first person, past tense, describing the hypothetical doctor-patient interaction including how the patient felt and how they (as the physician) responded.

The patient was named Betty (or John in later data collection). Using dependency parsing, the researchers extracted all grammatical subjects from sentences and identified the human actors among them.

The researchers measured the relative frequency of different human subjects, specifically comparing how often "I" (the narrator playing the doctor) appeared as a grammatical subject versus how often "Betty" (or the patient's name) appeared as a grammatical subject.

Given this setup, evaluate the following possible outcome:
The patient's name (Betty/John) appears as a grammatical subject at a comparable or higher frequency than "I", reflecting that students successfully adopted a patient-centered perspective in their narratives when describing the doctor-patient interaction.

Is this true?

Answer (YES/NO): YES